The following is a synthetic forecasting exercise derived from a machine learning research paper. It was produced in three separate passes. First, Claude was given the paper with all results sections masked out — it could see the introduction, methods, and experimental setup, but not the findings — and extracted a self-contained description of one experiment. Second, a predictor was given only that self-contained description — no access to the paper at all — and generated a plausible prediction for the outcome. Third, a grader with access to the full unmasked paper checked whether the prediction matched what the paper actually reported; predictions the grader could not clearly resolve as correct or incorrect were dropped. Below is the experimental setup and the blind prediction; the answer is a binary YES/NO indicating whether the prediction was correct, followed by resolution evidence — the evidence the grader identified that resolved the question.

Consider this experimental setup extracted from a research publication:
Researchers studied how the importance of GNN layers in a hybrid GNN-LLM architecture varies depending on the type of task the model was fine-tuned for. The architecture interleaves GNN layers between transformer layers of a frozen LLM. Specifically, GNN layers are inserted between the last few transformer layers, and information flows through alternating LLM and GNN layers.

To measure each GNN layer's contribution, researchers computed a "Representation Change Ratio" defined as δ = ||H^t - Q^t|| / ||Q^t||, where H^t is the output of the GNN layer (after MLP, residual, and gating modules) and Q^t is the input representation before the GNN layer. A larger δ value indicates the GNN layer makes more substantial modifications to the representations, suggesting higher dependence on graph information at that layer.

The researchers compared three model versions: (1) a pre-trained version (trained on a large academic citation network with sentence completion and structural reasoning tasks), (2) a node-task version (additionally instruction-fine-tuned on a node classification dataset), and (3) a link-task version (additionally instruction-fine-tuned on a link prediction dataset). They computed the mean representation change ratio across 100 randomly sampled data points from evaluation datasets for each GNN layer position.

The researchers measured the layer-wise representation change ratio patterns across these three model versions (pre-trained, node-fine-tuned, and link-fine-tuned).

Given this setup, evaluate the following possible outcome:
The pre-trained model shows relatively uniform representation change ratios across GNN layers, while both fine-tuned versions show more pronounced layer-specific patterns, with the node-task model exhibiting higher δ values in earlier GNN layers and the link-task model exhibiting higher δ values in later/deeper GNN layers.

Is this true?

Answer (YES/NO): NO